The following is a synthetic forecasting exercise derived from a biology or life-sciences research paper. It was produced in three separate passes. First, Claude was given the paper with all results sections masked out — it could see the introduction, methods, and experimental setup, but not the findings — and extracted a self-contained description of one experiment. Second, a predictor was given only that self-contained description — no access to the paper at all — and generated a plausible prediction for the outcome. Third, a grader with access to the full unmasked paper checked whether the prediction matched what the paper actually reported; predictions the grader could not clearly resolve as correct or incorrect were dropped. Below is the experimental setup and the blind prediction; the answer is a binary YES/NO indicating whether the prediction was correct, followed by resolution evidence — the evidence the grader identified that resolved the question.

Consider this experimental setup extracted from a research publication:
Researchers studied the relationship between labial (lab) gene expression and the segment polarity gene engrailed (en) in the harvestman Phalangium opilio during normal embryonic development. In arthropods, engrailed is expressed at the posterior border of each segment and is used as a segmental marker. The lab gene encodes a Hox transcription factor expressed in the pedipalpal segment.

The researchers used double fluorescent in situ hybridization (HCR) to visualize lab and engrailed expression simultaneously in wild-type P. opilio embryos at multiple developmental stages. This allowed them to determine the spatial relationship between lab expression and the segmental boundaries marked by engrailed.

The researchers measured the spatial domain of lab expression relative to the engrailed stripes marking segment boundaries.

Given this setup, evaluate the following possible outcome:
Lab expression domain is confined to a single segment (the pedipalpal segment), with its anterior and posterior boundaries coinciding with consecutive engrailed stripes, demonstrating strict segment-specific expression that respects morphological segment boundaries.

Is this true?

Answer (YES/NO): NO